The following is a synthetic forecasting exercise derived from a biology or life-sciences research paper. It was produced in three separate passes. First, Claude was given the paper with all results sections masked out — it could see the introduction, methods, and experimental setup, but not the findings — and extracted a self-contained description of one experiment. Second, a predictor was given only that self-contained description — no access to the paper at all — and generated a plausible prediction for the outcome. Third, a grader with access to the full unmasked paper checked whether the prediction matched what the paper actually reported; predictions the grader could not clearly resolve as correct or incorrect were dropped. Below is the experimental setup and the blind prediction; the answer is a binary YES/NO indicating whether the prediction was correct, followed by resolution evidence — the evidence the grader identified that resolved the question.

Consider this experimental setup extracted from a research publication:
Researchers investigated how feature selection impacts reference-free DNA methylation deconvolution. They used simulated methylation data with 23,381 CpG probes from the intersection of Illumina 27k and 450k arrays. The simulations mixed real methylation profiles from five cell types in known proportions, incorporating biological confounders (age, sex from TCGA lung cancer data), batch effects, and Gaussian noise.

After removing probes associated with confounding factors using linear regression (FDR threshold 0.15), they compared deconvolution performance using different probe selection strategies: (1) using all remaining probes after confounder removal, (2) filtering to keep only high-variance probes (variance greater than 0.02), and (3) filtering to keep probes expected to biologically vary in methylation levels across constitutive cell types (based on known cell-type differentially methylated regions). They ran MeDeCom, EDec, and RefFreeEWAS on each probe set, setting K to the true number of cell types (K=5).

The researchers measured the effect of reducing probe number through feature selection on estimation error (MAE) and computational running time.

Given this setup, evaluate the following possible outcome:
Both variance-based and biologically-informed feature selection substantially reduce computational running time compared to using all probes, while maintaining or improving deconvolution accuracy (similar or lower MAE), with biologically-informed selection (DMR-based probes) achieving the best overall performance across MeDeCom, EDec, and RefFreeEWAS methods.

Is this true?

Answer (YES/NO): NO